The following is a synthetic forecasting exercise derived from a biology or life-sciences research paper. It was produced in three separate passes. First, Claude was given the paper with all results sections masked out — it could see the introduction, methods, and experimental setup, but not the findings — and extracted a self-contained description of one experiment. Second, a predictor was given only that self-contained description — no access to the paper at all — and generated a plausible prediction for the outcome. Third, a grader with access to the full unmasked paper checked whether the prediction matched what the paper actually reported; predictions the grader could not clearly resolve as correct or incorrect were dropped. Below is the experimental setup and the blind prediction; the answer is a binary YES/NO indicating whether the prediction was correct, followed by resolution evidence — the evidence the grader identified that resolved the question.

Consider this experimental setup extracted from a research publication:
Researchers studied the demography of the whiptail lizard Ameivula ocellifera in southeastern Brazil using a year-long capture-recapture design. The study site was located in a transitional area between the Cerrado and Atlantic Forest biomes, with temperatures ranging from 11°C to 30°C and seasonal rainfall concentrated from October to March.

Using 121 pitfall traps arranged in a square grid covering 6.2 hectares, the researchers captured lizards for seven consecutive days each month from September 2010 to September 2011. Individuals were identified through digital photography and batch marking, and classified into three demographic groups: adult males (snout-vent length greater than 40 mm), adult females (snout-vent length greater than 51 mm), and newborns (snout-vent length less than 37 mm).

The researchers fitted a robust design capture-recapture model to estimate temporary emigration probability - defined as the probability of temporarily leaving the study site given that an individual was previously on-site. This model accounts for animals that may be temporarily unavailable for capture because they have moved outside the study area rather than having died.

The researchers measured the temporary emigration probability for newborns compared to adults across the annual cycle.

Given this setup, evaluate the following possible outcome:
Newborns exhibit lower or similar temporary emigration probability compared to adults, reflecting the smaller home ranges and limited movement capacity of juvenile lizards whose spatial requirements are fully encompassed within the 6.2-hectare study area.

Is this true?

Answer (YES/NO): NO